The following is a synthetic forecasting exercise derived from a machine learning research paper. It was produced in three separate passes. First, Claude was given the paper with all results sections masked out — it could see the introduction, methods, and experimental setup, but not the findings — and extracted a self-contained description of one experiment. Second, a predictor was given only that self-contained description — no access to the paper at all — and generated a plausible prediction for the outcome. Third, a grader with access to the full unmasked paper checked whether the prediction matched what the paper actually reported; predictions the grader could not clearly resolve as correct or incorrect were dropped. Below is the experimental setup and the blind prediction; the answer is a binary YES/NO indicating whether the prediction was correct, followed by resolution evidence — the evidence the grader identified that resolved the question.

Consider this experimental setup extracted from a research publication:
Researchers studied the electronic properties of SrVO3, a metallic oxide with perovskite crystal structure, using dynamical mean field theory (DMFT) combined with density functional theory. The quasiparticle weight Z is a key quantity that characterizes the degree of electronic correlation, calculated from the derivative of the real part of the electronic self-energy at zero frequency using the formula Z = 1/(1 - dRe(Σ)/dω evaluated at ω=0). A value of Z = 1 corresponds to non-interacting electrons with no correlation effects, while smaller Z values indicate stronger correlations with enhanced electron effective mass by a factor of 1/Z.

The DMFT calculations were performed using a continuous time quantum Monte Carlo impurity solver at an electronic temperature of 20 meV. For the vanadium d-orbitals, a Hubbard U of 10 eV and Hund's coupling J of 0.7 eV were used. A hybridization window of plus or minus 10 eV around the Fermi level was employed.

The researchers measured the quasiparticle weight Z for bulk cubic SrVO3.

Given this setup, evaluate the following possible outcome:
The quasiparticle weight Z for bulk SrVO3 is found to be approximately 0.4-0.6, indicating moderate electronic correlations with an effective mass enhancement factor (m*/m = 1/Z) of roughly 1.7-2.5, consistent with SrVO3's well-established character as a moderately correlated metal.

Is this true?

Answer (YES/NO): YES